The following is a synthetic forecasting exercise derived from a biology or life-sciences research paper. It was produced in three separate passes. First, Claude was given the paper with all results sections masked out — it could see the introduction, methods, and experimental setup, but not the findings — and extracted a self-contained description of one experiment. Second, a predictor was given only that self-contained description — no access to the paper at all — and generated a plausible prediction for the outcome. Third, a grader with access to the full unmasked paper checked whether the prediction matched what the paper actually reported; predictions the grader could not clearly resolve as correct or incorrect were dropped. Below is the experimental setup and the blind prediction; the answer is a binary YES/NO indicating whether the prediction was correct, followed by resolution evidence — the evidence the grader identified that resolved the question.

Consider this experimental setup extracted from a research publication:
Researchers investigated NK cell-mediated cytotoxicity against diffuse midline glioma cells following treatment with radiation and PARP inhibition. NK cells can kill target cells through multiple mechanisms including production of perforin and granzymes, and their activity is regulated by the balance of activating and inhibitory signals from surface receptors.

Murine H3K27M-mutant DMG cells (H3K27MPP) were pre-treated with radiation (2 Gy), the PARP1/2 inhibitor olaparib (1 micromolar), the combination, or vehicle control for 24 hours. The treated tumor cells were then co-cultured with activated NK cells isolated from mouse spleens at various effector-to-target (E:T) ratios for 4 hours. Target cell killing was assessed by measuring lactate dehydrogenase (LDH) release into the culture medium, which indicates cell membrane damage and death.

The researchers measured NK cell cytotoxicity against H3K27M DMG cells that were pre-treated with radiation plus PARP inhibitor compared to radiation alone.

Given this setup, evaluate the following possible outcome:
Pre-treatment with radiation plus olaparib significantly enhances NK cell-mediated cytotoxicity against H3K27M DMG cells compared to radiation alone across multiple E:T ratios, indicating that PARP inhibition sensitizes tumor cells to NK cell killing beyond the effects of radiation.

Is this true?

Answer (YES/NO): YES